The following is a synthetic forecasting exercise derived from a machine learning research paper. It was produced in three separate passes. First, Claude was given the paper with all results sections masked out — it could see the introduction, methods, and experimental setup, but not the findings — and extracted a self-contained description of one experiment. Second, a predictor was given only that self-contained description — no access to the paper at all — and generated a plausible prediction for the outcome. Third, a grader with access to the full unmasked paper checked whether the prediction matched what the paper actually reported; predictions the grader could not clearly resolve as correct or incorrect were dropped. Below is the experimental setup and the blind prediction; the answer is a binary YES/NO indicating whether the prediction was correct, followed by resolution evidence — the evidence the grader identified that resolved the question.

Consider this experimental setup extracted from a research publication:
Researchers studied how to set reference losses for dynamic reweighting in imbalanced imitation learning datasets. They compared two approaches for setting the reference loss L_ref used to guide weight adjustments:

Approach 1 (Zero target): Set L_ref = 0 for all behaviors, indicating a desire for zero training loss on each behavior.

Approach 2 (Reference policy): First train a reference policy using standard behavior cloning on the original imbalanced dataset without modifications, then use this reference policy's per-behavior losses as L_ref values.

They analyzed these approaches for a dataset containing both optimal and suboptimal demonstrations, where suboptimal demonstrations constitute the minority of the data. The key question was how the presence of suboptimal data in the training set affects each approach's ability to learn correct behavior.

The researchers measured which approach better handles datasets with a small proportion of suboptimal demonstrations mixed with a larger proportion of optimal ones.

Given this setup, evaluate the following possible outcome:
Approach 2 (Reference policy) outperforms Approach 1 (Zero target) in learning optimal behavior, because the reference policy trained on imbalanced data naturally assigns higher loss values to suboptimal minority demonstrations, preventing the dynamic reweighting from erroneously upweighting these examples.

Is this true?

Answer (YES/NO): NO